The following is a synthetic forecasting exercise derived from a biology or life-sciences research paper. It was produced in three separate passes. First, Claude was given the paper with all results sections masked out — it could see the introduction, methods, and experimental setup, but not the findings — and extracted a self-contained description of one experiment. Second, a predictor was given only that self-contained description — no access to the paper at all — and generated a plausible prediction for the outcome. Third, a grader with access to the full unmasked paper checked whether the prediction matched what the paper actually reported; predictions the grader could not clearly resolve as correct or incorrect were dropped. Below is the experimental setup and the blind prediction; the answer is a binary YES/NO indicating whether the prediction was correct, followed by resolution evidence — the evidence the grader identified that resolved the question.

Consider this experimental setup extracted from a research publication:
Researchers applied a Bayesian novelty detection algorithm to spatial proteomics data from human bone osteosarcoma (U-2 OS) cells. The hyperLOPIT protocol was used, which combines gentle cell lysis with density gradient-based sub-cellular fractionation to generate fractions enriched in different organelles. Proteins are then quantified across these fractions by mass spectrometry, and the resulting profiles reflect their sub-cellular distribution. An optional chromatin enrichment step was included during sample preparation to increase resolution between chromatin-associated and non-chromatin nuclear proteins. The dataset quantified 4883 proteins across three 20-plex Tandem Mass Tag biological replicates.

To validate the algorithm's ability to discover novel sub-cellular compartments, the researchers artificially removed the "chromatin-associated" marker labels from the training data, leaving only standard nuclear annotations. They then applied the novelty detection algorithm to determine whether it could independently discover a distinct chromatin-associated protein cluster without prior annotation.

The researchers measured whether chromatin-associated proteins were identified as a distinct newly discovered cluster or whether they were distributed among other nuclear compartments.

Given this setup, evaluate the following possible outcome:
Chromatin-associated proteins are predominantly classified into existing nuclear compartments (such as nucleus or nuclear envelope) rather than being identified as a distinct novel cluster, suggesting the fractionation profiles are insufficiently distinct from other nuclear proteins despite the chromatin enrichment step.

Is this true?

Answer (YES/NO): NO